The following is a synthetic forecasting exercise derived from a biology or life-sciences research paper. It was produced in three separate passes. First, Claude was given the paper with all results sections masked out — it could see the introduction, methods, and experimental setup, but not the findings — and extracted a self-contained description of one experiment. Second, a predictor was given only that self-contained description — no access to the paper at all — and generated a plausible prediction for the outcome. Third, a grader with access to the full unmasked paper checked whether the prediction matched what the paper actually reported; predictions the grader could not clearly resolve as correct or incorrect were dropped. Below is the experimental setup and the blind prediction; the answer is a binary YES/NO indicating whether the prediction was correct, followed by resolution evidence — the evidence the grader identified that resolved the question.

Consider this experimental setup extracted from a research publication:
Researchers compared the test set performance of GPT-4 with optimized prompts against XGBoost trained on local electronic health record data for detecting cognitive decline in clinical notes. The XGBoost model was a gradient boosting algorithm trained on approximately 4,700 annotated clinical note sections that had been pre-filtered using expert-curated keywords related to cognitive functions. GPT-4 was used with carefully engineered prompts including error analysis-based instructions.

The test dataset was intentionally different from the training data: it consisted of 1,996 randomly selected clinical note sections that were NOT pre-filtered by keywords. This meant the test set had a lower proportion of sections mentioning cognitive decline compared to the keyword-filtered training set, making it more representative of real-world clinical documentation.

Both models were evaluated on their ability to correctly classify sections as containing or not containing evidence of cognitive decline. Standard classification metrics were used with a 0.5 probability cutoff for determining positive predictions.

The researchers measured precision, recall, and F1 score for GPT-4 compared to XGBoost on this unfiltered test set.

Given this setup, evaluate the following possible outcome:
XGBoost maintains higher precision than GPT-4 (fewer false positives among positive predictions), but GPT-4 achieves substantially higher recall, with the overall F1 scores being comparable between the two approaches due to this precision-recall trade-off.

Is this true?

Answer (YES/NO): NO